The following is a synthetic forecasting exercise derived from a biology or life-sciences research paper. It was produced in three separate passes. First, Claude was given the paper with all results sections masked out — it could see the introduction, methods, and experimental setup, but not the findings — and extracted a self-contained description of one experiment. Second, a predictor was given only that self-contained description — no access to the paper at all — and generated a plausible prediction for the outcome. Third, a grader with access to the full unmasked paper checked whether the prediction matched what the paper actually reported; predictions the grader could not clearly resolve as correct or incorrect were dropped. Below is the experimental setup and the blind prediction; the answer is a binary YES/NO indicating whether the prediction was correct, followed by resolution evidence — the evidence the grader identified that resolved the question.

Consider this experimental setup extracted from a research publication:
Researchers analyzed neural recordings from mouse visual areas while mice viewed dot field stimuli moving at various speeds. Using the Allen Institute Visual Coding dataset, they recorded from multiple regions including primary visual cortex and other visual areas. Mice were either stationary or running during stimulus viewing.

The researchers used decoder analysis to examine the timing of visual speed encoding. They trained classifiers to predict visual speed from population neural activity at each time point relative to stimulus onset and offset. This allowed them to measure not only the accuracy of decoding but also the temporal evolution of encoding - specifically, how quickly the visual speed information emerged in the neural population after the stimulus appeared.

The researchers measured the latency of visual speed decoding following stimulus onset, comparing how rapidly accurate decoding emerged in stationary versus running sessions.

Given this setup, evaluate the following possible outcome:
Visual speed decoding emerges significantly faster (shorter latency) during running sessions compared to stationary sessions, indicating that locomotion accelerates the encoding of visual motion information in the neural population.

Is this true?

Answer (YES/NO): YES